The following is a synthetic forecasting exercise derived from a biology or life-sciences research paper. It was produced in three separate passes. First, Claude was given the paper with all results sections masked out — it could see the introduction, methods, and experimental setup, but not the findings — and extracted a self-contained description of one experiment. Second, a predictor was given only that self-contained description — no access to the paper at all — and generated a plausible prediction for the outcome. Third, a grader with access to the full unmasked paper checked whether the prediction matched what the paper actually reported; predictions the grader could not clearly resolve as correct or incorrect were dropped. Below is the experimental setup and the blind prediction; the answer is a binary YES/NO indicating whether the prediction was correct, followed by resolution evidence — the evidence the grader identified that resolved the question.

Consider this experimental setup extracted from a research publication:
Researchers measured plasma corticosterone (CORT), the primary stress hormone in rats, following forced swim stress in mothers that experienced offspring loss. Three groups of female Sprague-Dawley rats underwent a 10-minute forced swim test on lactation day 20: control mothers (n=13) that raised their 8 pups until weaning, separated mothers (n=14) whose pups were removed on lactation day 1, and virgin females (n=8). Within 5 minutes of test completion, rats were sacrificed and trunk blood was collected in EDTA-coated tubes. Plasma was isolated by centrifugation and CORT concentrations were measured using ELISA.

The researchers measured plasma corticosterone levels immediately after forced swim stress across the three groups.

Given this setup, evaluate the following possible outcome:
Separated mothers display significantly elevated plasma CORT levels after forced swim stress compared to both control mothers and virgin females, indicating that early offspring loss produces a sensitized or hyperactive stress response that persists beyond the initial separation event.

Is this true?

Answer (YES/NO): NO